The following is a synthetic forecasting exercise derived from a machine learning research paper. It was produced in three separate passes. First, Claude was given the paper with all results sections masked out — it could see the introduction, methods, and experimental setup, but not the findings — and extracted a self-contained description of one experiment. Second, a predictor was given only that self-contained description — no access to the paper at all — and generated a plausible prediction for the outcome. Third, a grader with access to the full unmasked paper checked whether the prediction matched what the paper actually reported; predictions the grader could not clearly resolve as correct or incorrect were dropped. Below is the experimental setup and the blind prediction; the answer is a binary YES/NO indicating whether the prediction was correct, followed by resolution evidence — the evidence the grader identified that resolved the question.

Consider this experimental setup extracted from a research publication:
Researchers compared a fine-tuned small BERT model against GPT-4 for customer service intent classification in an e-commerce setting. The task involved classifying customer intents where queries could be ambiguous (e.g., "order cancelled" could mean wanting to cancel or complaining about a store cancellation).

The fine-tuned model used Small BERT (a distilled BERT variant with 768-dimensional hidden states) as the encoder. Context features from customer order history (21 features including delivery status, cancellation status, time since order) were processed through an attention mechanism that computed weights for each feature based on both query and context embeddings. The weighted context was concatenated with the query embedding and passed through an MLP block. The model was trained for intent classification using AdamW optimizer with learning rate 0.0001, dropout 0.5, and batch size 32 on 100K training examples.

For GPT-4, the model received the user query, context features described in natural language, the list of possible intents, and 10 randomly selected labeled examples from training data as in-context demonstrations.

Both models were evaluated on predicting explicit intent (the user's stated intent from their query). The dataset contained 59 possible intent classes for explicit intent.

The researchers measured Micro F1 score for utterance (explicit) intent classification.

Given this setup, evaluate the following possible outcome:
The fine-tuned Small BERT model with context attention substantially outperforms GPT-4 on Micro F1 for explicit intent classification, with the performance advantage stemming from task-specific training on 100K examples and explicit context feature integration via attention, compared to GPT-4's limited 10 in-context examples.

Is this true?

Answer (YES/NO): YES